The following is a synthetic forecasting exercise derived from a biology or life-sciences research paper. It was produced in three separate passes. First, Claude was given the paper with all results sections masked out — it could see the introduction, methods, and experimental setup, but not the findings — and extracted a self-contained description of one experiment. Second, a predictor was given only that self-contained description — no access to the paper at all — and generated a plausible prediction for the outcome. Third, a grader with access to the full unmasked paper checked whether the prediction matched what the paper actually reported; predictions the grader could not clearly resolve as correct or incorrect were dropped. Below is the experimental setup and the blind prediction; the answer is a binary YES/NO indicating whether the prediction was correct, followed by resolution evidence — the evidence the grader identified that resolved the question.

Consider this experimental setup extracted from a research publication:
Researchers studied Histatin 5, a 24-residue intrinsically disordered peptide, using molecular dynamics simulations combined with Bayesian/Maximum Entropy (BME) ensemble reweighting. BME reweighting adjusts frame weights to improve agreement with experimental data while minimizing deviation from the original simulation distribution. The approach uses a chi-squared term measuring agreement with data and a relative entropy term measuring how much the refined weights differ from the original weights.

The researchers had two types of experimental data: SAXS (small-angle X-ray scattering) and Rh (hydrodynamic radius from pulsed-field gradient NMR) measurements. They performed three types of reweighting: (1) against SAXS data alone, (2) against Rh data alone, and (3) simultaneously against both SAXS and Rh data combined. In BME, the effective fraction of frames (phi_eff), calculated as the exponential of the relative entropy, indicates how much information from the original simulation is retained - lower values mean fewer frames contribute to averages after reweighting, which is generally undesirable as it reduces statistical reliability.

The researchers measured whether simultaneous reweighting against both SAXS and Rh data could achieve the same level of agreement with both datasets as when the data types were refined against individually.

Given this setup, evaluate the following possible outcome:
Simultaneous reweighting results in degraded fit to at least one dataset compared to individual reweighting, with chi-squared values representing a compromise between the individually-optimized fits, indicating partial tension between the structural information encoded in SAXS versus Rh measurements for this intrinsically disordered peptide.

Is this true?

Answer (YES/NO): NO